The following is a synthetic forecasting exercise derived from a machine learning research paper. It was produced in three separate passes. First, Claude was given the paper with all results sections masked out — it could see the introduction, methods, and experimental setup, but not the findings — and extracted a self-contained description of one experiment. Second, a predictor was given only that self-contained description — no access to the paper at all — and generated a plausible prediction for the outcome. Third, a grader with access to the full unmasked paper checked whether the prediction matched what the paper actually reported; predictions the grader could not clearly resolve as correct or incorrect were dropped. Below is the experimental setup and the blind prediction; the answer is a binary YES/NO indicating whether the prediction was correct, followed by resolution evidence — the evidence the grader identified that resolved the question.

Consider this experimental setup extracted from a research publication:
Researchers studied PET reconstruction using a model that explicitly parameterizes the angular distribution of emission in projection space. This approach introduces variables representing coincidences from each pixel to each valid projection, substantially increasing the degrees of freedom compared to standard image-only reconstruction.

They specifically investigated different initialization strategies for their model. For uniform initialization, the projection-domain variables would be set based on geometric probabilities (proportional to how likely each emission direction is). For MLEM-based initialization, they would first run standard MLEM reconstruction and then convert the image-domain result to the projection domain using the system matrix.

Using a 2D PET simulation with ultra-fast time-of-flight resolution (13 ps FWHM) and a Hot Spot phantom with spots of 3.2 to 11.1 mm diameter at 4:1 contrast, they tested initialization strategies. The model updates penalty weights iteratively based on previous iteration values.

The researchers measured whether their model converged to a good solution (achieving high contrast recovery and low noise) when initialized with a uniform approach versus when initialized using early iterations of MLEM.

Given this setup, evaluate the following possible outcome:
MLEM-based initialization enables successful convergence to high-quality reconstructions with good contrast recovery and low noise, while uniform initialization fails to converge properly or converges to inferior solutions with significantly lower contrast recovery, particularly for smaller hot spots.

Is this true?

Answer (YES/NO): YES